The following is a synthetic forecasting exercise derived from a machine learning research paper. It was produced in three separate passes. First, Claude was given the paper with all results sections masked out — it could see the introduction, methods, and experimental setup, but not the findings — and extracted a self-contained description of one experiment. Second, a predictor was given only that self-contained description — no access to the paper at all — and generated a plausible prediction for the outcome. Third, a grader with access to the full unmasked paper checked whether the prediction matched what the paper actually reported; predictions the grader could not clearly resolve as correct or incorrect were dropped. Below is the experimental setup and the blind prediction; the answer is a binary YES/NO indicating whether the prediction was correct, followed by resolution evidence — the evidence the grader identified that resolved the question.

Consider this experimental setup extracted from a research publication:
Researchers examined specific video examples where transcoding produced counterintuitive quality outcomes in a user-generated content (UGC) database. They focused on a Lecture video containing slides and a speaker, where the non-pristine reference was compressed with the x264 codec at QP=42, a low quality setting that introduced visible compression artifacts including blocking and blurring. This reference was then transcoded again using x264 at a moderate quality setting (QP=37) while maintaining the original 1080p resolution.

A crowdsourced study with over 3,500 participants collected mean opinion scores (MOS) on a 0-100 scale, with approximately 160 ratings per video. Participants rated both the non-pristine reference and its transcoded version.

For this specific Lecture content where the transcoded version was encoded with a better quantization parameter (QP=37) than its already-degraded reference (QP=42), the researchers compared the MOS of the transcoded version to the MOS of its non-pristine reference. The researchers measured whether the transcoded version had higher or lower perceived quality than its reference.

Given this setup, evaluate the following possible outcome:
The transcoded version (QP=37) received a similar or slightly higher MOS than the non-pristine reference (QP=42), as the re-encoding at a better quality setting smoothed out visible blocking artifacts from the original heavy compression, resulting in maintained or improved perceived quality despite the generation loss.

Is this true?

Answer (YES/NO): YES